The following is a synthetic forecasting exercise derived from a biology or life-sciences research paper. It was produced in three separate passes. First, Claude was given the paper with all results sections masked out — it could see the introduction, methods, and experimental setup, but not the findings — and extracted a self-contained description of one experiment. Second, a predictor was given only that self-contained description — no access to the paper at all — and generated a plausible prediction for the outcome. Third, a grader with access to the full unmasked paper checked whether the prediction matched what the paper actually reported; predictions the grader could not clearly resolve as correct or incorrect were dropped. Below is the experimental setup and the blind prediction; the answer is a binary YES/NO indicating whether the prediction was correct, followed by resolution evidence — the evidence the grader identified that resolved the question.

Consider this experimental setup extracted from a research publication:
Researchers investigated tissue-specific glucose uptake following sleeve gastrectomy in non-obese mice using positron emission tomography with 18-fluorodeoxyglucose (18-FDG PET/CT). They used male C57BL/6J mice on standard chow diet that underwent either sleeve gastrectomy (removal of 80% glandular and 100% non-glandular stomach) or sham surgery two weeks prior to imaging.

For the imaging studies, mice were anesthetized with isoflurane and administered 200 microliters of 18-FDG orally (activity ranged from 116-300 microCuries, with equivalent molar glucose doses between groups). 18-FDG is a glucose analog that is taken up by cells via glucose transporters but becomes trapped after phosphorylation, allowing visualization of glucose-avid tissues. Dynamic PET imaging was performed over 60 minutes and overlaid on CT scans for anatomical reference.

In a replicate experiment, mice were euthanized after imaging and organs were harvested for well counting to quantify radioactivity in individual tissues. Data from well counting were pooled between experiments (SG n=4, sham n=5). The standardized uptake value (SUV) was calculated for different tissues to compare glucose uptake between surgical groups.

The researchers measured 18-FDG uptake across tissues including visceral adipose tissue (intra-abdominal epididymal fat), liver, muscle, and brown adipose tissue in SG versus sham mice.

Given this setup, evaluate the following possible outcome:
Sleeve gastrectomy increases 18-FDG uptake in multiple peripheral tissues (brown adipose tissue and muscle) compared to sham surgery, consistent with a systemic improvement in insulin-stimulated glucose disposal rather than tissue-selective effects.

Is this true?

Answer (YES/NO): NO